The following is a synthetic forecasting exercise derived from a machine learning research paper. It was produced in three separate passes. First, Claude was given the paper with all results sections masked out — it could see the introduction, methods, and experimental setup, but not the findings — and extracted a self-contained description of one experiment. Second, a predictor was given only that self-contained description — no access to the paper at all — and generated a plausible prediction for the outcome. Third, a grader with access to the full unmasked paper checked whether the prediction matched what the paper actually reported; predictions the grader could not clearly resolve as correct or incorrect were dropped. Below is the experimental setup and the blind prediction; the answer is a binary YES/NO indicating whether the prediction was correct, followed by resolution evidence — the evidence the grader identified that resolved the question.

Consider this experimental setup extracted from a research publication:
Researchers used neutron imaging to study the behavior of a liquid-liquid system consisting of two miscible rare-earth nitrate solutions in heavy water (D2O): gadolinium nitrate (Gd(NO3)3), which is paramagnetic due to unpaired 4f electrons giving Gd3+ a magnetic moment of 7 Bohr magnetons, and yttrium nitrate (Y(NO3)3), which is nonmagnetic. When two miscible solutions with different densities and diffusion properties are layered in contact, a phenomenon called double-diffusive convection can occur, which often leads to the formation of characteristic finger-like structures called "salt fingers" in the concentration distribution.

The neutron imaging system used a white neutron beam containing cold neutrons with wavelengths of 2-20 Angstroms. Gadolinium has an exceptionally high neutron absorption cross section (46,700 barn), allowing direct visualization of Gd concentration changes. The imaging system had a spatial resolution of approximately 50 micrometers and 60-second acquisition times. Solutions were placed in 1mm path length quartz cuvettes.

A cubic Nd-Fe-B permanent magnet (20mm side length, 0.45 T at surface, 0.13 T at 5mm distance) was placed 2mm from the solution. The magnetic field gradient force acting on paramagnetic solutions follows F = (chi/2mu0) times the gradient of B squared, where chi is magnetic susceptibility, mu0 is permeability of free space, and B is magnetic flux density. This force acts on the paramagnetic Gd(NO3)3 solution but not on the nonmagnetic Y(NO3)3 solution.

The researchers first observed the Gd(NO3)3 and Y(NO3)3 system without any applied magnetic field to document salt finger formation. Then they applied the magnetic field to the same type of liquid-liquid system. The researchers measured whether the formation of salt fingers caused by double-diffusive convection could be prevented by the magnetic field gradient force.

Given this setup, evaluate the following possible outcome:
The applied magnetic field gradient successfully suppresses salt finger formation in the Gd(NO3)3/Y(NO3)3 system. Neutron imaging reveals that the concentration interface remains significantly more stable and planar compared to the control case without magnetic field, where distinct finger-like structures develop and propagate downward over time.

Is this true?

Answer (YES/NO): NO